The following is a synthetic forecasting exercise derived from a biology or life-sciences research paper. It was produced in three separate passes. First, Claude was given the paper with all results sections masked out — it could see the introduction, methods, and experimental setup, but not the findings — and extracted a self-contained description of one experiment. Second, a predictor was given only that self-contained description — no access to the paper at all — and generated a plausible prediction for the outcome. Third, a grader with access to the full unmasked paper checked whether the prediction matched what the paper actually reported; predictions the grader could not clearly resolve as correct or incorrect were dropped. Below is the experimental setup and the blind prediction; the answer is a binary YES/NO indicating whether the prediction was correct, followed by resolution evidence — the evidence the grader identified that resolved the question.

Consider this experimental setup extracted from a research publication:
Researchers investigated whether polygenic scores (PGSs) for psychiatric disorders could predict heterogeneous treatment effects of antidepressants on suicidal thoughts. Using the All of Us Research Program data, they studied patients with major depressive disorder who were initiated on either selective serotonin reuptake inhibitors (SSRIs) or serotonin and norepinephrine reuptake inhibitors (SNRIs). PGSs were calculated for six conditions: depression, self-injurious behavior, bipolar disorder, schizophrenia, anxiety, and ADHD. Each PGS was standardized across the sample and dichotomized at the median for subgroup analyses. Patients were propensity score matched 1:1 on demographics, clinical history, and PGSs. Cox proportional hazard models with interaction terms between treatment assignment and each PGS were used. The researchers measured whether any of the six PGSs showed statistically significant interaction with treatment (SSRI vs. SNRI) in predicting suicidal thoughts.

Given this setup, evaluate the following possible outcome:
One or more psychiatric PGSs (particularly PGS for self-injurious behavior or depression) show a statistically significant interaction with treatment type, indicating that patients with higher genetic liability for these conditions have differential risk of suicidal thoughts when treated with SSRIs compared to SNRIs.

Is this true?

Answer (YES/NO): NO